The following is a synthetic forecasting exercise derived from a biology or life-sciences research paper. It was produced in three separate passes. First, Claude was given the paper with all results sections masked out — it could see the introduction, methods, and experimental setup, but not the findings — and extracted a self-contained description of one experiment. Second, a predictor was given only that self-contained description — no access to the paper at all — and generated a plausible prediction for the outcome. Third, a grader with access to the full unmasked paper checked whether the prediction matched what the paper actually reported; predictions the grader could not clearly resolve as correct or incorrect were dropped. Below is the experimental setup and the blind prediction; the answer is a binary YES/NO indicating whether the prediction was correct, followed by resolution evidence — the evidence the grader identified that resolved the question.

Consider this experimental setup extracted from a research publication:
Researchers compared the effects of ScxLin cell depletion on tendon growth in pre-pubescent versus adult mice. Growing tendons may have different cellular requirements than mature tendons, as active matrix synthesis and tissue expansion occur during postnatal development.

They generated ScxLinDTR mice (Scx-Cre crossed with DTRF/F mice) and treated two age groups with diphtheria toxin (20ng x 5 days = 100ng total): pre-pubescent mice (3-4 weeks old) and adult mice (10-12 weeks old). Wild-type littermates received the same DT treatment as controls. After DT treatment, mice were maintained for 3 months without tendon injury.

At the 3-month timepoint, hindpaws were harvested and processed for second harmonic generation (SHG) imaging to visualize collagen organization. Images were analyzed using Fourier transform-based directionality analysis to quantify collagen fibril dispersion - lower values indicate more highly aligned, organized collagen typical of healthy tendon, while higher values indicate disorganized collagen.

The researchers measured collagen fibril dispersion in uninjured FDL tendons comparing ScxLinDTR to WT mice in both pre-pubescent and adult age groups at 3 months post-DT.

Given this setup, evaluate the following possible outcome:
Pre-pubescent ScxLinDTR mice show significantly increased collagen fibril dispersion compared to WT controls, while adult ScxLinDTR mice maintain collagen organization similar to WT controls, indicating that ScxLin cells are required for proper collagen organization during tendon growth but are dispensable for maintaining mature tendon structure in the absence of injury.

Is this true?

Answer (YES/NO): NO